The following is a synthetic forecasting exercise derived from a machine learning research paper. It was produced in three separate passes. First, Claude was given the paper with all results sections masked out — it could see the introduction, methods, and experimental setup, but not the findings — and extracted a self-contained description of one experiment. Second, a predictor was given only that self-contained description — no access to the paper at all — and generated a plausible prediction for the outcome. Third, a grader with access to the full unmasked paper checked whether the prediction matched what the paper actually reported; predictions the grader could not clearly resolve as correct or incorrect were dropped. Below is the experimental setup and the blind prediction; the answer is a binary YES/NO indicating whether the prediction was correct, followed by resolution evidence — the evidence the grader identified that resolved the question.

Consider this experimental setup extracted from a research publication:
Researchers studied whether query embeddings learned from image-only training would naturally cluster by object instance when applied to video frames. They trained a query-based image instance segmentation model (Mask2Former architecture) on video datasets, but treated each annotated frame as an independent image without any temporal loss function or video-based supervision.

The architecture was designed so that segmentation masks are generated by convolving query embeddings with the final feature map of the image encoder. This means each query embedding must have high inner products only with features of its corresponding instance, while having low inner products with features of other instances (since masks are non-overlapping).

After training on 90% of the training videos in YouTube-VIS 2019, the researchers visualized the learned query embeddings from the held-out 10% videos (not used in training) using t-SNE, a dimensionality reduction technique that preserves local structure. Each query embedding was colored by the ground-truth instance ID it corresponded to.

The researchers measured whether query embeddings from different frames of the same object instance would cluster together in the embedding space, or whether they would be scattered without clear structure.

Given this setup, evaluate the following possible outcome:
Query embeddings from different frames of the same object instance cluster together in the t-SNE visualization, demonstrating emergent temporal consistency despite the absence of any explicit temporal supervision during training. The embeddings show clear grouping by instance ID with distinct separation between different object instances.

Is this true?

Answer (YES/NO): YES